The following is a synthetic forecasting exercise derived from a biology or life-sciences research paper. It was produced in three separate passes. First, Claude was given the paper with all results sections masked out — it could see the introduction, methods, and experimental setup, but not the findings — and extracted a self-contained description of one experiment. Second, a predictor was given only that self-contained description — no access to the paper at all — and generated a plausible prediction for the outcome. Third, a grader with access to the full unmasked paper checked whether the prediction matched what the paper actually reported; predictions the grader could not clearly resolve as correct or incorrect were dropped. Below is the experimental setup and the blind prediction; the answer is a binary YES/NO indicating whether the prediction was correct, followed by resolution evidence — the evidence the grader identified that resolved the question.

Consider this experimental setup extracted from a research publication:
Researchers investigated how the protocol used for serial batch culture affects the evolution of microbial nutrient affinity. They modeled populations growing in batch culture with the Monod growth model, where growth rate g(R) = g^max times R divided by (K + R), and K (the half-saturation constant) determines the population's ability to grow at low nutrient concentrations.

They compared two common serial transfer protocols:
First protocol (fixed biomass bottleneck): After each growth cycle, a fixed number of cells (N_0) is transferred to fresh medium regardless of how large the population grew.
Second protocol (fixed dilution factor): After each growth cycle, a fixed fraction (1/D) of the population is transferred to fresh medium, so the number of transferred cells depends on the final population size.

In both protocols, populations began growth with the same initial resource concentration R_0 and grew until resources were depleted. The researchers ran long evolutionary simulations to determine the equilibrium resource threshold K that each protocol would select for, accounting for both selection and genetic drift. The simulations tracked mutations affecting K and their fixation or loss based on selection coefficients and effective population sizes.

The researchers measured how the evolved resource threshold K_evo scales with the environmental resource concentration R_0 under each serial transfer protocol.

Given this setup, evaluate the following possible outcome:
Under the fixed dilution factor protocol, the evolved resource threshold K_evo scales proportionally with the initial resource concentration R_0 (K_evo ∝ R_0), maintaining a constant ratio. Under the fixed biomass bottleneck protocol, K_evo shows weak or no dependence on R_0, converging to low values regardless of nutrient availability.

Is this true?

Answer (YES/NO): NO